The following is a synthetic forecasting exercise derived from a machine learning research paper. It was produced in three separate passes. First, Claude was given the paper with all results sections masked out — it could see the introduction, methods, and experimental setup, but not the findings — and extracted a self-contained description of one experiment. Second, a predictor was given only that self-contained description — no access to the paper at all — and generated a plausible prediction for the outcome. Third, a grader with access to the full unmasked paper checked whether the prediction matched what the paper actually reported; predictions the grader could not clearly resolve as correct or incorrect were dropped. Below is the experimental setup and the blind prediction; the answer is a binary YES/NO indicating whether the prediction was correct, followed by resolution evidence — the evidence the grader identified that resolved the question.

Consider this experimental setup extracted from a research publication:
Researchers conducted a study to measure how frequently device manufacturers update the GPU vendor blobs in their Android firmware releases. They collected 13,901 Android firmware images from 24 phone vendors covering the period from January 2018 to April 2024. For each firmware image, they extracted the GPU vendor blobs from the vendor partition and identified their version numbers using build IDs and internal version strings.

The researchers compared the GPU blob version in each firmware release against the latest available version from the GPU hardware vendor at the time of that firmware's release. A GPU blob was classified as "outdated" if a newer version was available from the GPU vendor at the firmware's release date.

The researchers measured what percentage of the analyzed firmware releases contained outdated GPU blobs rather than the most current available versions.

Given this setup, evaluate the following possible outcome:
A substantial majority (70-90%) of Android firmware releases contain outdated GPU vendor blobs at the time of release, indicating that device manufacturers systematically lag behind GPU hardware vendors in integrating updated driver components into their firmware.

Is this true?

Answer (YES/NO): YES